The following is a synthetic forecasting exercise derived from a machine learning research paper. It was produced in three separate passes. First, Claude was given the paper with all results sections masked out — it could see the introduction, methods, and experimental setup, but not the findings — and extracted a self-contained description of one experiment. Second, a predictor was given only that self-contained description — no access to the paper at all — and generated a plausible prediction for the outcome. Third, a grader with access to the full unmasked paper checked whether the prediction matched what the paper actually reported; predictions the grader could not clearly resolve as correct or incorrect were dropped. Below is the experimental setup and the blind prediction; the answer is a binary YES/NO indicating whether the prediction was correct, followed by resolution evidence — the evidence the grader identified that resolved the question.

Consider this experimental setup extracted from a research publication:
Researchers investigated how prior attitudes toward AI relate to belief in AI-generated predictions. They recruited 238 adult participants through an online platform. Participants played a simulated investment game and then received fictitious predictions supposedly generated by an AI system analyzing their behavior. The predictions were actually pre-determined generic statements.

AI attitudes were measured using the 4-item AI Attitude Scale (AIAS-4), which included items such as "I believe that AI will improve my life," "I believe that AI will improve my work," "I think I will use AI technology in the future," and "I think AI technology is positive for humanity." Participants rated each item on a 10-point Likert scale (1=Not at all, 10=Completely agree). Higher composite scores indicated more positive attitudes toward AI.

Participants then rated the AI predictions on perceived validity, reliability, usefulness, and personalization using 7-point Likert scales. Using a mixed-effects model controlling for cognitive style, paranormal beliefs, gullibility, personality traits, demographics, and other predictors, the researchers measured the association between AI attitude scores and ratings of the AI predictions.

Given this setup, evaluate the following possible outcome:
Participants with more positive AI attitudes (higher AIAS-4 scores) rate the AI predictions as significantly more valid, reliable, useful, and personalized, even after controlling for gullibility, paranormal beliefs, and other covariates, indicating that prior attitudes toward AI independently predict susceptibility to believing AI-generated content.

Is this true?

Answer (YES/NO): YES